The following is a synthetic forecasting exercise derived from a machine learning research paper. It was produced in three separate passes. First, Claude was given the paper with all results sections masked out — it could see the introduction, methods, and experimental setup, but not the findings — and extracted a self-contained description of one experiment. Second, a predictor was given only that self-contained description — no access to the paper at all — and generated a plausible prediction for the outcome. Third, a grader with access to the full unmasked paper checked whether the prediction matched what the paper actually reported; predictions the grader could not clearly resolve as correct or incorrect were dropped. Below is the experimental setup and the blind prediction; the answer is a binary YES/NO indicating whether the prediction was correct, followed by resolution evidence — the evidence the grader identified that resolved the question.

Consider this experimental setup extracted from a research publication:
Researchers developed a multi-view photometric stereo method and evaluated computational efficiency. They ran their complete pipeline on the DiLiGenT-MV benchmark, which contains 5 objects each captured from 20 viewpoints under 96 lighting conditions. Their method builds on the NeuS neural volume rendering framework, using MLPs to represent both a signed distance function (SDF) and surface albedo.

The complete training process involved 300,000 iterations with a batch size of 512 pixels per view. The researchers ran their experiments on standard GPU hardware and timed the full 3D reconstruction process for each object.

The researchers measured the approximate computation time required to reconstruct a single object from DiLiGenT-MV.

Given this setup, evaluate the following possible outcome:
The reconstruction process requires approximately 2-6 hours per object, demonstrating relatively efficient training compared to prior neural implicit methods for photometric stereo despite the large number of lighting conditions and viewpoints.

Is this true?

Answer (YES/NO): NO